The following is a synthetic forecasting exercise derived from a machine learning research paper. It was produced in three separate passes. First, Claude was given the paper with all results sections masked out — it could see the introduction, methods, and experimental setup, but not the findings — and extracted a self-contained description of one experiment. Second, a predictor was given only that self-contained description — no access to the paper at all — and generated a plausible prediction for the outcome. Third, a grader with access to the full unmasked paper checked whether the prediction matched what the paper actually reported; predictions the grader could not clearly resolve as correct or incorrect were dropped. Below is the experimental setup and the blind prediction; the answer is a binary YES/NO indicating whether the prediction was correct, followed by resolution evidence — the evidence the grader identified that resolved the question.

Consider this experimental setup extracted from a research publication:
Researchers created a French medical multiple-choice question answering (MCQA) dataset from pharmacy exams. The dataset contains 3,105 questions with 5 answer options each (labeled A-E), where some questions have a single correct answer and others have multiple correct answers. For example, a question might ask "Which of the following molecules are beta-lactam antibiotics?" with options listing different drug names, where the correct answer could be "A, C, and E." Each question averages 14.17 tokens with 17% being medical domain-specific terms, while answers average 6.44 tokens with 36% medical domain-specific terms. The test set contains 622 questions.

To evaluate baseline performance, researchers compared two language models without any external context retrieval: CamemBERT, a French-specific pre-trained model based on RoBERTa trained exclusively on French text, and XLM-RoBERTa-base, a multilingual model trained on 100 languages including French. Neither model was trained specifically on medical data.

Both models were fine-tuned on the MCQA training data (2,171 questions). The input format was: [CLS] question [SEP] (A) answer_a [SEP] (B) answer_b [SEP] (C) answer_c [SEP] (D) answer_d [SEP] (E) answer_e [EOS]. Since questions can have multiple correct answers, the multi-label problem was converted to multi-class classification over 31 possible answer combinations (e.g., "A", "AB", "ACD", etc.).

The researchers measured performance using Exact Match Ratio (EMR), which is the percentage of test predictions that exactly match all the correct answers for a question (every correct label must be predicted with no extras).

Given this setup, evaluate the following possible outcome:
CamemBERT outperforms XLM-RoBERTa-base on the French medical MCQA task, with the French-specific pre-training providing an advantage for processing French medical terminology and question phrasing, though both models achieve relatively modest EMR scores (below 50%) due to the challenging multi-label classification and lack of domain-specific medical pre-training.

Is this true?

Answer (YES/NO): NO